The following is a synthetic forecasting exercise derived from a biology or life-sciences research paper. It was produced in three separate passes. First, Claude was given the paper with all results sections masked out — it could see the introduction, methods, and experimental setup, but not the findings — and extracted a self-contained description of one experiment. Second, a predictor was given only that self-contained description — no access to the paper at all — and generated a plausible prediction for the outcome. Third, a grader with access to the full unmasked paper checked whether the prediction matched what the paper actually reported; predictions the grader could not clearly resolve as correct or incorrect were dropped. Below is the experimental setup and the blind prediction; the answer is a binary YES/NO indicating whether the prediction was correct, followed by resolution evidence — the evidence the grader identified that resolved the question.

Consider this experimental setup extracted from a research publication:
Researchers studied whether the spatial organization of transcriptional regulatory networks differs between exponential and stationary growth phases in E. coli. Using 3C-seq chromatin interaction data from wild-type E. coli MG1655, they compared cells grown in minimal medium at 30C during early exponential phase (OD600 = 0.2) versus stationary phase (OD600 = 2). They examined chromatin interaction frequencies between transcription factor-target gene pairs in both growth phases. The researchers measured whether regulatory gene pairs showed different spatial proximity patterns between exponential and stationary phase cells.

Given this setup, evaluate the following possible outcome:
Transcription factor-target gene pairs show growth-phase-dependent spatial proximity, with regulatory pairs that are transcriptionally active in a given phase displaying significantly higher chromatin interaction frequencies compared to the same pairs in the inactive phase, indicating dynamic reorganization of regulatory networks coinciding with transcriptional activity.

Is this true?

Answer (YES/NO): NO